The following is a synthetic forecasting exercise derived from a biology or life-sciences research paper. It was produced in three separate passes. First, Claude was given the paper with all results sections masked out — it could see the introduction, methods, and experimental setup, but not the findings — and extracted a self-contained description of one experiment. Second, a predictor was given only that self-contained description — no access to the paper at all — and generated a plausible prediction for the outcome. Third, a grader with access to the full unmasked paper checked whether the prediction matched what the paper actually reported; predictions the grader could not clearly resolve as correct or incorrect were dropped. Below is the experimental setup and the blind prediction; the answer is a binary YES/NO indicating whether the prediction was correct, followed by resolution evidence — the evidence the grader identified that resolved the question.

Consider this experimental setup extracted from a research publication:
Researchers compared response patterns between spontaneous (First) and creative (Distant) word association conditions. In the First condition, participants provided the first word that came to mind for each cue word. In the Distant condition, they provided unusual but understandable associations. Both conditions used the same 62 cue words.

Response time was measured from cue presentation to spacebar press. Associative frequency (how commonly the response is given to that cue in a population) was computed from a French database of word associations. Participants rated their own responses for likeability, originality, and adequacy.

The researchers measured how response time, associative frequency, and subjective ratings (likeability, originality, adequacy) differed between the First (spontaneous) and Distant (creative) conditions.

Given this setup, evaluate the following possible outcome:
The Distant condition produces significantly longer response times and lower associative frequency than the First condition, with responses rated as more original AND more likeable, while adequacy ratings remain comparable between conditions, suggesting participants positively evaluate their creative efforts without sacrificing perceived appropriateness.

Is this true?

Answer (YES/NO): NO